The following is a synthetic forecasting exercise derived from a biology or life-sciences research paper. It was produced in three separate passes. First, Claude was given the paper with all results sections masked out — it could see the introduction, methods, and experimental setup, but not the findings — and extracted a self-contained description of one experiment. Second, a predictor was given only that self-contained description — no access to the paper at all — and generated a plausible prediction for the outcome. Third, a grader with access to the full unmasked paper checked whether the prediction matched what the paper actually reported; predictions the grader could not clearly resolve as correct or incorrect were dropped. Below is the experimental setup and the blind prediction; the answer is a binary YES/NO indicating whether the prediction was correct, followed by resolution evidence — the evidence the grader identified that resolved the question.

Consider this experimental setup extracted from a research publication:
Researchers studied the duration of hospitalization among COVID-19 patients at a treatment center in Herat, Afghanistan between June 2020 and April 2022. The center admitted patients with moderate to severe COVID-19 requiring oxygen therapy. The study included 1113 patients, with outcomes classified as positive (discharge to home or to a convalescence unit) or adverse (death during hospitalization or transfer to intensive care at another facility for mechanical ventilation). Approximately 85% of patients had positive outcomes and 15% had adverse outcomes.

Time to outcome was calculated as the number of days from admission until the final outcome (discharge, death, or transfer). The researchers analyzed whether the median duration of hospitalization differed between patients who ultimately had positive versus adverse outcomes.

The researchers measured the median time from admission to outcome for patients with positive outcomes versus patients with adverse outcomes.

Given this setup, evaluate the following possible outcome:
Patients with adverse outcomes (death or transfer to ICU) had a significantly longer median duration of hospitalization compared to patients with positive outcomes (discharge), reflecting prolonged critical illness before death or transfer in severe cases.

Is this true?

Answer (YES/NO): NO